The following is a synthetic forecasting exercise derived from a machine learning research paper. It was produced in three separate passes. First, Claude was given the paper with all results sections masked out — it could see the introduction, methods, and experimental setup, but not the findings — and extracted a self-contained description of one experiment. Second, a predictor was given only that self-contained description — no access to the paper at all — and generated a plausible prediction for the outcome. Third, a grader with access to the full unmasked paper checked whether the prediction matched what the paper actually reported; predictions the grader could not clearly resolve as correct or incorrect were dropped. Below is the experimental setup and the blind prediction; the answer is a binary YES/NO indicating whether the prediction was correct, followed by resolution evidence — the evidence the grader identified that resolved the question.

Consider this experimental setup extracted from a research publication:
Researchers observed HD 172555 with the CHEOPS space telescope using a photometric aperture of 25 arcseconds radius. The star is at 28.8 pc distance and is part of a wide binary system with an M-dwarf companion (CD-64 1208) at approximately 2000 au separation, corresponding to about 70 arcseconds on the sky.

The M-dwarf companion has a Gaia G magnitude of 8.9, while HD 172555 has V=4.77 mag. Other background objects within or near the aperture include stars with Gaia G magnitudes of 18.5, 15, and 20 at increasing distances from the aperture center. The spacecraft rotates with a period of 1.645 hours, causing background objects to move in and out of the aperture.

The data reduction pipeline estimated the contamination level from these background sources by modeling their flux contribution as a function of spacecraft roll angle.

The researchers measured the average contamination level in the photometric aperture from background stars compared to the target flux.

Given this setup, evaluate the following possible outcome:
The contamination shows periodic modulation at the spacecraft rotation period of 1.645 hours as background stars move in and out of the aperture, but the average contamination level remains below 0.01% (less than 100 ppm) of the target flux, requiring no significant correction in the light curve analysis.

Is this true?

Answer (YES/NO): NO